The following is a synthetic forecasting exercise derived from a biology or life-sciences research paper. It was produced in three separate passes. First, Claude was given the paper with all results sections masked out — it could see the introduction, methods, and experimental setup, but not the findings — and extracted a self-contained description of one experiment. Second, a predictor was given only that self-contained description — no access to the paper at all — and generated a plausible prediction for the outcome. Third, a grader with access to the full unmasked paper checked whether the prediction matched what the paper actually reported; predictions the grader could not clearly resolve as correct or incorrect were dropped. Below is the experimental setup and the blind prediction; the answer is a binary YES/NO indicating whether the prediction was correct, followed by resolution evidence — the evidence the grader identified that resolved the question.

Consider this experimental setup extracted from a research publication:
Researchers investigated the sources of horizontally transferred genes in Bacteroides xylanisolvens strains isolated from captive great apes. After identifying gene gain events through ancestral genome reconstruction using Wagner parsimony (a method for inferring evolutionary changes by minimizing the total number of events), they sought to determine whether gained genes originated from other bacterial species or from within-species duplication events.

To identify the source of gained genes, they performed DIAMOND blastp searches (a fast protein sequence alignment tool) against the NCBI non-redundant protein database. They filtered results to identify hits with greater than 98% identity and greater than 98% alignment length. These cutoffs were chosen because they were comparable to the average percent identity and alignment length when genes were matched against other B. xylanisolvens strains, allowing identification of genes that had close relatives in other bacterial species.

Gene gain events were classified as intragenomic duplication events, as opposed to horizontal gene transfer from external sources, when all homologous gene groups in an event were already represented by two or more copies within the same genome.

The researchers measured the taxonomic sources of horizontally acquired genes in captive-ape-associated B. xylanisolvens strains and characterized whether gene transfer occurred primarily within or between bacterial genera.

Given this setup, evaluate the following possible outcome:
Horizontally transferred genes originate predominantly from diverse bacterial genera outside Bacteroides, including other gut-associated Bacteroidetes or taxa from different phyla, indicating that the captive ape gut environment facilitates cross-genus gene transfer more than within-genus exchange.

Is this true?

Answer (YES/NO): NO